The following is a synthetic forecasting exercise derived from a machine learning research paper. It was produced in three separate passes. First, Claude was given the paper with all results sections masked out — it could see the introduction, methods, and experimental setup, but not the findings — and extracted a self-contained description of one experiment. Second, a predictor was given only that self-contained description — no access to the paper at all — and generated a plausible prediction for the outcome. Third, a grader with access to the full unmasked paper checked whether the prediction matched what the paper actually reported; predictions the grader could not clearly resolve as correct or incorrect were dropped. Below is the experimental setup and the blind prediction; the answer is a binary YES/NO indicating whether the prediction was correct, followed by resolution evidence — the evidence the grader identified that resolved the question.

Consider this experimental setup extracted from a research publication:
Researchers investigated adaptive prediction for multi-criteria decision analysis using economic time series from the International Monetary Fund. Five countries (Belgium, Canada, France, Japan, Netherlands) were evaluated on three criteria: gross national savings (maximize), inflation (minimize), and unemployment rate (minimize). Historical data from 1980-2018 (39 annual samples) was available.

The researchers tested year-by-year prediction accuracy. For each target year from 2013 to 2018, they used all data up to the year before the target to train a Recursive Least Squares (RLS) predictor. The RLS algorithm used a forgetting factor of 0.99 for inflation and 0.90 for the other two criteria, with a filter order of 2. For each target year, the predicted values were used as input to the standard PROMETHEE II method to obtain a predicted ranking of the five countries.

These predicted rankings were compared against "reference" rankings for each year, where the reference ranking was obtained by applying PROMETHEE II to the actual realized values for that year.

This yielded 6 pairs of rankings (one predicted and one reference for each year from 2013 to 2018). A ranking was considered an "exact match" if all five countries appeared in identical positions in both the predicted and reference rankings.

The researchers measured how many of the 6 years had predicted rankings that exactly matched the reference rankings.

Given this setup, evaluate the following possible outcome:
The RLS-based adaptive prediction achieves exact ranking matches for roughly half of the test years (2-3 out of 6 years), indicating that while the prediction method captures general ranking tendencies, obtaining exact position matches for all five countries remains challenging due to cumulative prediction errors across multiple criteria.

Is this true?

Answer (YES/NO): YES